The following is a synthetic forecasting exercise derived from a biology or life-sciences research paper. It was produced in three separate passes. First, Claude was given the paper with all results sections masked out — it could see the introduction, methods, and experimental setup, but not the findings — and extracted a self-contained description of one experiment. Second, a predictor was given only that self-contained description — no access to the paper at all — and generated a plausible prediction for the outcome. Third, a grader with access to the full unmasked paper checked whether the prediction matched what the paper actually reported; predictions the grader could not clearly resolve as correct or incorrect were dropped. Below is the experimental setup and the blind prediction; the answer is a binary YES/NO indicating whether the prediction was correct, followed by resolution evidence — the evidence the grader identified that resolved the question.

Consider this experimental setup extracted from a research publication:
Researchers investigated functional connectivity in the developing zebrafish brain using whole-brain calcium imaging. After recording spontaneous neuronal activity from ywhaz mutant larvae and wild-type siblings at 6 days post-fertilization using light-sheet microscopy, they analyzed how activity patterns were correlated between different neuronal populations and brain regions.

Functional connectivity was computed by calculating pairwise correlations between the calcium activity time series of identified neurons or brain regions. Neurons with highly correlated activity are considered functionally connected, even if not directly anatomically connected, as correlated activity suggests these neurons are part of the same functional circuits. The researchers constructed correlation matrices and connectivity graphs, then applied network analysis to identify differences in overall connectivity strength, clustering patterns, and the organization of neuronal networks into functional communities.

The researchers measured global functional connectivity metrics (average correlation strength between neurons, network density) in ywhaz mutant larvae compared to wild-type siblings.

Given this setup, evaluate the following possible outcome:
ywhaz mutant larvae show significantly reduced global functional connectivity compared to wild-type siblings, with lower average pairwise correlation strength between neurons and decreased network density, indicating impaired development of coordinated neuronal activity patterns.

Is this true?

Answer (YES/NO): NO